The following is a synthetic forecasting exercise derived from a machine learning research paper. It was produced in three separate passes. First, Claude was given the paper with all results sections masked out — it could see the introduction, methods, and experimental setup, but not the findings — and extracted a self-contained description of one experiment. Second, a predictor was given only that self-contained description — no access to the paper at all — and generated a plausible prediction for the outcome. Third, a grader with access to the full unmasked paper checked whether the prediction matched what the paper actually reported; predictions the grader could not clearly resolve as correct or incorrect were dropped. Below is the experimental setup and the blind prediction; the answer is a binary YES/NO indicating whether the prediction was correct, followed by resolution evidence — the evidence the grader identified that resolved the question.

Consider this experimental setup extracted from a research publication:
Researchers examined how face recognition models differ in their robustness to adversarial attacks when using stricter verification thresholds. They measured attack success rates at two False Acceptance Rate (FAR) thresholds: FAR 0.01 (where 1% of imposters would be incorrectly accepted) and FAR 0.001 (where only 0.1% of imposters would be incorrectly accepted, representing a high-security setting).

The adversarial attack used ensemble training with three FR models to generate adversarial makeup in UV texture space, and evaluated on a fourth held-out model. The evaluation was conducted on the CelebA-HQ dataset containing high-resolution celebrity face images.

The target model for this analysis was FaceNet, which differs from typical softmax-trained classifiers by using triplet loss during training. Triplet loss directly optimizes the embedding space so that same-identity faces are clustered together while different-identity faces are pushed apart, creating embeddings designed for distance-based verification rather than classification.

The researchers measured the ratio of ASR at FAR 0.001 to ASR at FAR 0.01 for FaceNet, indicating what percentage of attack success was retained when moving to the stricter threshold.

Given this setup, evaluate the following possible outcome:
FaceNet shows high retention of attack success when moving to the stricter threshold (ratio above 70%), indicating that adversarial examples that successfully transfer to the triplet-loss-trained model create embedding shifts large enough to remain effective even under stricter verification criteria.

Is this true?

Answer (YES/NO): NO